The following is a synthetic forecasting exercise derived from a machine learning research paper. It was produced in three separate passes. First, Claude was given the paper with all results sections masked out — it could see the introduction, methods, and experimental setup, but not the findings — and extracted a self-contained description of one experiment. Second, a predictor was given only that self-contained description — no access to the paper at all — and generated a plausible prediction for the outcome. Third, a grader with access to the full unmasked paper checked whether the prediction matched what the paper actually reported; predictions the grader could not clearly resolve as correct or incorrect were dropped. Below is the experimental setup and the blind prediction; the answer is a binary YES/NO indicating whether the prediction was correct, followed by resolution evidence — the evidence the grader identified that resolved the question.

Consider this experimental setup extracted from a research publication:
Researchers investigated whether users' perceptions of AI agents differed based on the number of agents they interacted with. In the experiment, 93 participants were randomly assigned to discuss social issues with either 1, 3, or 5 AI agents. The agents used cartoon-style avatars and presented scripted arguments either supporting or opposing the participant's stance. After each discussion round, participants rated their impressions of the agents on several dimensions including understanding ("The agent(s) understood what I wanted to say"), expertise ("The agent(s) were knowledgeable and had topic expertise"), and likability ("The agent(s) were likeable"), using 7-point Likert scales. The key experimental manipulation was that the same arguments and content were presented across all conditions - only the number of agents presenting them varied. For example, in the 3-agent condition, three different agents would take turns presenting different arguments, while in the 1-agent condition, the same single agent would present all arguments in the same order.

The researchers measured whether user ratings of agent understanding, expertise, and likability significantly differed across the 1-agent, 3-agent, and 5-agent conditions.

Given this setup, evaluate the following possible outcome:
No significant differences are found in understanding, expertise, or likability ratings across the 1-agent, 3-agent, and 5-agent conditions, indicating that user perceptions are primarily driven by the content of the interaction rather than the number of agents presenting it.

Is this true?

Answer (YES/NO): YES